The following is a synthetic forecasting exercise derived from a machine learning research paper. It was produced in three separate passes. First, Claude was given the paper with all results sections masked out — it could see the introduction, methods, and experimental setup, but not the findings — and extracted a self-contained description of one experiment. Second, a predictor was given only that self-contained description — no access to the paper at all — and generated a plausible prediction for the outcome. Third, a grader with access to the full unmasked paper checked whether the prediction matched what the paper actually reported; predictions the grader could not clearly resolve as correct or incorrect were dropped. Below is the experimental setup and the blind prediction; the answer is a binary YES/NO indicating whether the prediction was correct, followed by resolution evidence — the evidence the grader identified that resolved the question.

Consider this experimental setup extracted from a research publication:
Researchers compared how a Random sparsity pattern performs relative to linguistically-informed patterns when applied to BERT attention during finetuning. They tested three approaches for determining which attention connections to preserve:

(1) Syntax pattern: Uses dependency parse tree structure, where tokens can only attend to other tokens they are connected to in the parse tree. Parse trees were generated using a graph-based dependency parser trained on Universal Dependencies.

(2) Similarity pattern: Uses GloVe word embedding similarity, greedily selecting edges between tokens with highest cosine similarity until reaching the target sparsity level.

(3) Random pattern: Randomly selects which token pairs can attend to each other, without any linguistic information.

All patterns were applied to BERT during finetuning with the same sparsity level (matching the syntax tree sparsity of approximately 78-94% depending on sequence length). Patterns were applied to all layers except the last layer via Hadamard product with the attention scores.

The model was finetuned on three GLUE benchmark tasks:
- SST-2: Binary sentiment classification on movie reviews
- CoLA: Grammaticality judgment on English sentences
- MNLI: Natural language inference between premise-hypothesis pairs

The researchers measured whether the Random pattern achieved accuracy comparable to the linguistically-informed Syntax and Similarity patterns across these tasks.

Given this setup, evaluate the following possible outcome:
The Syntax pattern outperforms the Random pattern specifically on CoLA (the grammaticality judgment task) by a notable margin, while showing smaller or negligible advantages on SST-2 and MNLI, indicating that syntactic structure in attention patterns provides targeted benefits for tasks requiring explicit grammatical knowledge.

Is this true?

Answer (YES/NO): NO